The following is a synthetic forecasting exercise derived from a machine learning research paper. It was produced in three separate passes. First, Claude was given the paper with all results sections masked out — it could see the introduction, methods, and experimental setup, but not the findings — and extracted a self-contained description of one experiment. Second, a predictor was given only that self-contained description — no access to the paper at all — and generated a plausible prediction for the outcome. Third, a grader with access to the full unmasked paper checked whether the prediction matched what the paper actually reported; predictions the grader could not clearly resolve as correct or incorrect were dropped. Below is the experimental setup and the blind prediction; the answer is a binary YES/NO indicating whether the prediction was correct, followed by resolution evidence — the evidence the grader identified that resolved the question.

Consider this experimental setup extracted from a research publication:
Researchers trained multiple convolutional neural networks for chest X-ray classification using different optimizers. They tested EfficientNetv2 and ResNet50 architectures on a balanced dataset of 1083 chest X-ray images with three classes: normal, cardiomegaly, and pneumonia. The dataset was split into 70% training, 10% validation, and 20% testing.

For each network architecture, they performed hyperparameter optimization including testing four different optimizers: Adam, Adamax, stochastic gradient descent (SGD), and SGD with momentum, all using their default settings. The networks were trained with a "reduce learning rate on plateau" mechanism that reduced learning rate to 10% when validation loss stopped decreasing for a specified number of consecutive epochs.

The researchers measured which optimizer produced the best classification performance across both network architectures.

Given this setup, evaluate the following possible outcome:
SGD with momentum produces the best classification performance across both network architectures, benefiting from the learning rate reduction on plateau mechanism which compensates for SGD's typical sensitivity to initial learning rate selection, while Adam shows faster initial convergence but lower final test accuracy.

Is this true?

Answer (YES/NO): NO